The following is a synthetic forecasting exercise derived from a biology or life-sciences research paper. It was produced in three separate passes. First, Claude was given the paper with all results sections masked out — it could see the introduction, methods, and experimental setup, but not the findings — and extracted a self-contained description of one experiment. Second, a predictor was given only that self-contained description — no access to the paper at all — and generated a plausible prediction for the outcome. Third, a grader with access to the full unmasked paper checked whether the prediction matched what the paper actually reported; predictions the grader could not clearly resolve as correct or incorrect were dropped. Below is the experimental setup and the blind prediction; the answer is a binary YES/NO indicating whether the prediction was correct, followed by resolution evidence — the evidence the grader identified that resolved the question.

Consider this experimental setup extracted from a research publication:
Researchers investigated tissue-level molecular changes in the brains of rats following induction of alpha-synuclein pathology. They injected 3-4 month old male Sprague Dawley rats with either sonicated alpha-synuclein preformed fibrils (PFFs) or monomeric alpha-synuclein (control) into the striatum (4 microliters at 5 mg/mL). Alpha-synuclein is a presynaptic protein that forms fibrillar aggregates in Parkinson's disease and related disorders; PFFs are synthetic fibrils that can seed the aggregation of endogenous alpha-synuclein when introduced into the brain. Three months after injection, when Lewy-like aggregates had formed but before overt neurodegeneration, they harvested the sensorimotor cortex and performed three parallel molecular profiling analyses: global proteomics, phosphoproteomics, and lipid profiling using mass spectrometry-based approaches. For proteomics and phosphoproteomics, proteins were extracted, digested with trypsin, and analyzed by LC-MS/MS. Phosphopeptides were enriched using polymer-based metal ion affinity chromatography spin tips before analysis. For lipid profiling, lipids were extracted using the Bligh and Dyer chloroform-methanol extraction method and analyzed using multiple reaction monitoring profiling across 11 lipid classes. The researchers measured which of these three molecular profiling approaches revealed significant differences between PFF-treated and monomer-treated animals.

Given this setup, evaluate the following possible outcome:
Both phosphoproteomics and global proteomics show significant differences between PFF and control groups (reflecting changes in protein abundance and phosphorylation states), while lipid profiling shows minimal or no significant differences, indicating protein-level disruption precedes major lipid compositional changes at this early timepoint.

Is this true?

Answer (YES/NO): NO